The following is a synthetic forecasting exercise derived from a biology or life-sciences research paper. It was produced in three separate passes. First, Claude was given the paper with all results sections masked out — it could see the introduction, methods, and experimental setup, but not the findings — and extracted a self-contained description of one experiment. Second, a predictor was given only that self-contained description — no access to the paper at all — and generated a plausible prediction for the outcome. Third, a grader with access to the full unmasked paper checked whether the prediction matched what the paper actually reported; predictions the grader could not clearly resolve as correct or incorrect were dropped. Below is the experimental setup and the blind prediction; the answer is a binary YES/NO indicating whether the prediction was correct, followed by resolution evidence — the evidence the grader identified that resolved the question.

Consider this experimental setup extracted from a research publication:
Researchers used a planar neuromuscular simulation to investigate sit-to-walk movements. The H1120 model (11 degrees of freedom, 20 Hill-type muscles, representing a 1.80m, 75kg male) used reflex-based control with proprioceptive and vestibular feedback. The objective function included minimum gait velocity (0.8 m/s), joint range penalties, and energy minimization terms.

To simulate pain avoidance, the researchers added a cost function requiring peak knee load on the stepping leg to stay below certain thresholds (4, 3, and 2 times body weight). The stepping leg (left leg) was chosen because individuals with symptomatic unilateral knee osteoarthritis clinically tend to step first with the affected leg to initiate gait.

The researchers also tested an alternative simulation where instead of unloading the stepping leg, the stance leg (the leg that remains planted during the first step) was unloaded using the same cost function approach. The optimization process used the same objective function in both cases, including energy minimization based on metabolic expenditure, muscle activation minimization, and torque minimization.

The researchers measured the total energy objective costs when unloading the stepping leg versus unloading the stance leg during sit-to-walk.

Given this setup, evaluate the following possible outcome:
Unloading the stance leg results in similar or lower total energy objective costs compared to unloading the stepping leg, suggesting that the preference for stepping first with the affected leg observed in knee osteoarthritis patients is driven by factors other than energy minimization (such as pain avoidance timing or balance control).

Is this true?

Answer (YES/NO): NO